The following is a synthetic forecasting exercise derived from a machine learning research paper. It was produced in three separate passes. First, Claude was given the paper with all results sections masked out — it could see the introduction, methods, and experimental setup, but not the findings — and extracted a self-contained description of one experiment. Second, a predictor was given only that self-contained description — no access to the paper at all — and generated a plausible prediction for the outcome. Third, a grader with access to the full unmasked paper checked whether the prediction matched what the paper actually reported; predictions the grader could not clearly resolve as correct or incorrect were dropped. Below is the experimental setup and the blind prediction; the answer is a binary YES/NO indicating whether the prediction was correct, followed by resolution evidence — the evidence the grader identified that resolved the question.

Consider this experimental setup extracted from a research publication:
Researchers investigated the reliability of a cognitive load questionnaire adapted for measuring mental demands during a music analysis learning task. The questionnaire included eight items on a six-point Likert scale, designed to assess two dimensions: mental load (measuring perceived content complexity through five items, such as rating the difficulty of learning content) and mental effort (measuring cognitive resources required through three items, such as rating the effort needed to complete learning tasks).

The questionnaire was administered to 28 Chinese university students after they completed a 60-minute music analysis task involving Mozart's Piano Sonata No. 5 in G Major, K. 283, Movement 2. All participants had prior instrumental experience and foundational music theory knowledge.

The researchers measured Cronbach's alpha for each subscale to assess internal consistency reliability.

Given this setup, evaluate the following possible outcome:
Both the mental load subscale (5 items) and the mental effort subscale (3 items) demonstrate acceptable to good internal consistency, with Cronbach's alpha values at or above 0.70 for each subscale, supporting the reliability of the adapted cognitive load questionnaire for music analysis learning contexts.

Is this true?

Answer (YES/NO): YES